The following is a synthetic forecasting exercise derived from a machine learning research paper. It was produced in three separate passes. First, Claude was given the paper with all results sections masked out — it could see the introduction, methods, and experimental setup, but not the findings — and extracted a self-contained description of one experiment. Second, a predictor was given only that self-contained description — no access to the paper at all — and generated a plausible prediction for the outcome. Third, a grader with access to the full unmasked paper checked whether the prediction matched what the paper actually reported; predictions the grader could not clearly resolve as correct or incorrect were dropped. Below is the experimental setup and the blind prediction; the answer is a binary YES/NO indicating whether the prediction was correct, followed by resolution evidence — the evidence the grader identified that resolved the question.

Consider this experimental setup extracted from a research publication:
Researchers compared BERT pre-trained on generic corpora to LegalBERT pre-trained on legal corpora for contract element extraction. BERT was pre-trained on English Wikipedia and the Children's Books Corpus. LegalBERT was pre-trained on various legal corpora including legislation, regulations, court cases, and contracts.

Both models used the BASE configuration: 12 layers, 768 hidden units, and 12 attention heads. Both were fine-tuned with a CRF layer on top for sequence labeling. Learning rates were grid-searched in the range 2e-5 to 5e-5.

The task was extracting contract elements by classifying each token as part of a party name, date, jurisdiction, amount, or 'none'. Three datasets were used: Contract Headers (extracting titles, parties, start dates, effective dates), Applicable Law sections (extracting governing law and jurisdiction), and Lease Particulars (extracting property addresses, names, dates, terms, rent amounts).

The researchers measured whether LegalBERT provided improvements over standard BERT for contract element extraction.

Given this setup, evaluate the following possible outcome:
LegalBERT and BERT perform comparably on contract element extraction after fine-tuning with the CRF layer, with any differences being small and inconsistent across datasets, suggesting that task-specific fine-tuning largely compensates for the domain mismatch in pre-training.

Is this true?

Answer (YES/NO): NO